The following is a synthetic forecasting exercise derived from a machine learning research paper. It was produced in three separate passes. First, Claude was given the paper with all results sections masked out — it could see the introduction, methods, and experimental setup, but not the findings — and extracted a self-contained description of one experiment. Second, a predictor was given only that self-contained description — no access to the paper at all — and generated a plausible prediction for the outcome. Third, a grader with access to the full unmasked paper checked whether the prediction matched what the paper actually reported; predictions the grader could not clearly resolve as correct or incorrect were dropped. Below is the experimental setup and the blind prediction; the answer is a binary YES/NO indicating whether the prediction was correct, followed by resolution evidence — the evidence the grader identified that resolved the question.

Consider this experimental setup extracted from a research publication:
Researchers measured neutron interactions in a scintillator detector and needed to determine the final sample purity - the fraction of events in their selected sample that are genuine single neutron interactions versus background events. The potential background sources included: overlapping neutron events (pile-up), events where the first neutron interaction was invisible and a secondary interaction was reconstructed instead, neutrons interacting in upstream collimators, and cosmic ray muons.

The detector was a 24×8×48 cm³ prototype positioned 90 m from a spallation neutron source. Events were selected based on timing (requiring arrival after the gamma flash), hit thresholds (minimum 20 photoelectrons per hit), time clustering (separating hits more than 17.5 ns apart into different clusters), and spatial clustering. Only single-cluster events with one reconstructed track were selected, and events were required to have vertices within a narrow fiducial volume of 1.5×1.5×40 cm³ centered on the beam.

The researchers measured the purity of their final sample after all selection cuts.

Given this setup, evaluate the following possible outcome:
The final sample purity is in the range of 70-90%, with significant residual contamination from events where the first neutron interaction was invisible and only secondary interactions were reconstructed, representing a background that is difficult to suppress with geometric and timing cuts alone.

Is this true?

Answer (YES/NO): NO